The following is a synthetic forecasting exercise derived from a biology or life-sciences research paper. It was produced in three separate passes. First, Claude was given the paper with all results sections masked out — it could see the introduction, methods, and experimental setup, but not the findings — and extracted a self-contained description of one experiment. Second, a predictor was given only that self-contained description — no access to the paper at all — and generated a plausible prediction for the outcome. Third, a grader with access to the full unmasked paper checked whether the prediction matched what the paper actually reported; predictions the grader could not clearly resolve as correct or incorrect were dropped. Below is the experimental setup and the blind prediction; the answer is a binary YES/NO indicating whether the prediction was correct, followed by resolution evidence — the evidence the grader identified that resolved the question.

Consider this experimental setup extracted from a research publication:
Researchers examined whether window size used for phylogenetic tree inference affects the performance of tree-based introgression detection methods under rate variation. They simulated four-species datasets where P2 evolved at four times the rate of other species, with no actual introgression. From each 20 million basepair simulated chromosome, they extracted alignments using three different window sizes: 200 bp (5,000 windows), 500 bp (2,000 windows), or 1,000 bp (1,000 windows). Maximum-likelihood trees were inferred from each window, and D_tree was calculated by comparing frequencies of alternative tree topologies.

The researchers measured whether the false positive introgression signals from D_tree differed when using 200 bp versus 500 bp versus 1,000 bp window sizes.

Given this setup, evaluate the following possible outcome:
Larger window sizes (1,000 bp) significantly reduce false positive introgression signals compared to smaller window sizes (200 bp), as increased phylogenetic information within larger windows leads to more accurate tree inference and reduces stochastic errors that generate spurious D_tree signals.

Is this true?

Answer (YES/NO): NO